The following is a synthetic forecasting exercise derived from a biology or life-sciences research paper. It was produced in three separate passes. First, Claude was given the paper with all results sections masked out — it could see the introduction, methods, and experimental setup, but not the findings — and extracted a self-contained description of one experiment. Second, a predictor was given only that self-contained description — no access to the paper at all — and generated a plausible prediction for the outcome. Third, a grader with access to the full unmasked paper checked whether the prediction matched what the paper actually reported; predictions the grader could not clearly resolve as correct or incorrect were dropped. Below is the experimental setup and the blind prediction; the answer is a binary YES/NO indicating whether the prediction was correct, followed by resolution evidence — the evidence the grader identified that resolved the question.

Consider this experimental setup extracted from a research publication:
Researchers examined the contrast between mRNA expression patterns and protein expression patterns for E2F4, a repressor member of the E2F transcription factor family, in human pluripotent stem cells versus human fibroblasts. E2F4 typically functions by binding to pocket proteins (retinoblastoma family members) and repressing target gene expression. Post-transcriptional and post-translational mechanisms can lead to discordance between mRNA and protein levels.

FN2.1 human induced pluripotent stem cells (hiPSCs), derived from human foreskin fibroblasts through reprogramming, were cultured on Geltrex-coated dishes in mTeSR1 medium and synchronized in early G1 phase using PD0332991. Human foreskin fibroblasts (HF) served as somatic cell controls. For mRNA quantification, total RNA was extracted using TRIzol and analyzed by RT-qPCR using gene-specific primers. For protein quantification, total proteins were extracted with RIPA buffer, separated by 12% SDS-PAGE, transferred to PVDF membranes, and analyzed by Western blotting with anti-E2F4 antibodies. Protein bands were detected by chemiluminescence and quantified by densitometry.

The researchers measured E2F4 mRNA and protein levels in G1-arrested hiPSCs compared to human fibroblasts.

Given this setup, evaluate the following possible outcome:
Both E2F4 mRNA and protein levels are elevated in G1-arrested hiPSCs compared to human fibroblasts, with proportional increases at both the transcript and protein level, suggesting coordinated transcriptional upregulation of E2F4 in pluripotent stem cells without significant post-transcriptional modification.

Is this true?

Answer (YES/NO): NO